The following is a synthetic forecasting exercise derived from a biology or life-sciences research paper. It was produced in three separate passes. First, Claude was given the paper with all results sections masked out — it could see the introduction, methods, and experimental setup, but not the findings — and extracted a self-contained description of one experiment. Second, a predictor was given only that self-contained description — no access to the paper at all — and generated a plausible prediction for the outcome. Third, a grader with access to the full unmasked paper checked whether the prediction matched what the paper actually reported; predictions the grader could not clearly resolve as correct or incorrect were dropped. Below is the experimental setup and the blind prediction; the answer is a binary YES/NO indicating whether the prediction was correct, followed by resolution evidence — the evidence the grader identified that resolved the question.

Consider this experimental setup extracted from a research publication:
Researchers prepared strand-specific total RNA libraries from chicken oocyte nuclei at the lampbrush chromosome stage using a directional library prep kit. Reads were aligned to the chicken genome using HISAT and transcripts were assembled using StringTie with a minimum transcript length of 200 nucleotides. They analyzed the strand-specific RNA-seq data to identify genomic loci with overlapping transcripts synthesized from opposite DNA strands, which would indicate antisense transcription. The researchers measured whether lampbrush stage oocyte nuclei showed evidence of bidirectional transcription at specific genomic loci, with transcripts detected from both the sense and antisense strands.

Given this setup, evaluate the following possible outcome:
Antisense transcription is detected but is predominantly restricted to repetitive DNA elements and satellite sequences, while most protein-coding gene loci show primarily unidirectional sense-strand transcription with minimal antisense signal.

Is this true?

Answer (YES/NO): NO